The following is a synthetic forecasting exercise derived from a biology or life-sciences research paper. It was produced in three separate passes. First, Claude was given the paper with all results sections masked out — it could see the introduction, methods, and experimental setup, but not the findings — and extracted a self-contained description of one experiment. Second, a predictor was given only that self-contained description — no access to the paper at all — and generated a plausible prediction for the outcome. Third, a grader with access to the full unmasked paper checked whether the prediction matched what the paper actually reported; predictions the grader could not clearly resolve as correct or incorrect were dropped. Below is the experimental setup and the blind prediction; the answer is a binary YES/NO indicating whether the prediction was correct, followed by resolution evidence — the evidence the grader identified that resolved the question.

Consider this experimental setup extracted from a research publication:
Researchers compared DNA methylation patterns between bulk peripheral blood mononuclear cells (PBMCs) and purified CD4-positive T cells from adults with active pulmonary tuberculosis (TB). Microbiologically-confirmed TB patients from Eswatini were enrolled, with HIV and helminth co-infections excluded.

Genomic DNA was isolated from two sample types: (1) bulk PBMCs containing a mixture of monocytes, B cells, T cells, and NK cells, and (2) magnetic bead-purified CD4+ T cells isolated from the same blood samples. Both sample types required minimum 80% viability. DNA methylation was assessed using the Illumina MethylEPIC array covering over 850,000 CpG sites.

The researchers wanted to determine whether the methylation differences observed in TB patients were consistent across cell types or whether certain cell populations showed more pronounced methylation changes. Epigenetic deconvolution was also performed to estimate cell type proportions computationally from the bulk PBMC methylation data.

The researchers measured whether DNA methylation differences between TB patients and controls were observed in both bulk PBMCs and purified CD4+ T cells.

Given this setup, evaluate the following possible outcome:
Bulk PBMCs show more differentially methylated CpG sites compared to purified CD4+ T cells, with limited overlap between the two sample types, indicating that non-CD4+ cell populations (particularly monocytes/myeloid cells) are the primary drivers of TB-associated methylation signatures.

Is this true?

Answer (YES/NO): NO